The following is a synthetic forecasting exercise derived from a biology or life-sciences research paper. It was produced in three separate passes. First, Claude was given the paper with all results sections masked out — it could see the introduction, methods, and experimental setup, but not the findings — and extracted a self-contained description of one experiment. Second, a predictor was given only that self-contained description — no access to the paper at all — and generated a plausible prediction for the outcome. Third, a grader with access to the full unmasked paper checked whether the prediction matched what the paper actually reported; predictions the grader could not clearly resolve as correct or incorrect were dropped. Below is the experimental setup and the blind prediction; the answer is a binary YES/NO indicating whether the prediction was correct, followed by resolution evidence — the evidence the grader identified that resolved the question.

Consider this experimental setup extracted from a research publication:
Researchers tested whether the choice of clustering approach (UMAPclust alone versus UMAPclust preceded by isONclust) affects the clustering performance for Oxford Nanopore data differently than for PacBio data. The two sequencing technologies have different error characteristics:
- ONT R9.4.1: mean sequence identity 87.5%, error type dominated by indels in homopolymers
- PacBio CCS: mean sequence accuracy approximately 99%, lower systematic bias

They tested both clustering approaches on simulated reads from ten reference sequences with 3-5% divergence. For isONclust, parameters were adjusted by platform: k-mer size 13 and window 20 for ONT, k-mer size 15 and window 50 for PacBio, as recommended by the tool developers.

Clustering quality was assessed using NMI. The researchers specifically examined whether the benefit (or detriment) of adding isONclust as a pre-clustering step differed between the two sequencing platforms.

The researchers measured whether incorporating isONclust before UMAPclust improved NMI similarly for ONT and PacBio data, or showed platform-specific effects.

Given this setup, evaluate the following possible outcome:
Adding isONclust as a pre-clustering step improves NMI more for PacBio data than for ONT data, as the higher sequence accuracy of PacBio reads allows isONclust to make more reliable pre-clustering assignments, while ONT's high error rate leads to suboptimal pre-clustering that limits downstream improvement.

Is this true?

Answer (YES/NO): YES